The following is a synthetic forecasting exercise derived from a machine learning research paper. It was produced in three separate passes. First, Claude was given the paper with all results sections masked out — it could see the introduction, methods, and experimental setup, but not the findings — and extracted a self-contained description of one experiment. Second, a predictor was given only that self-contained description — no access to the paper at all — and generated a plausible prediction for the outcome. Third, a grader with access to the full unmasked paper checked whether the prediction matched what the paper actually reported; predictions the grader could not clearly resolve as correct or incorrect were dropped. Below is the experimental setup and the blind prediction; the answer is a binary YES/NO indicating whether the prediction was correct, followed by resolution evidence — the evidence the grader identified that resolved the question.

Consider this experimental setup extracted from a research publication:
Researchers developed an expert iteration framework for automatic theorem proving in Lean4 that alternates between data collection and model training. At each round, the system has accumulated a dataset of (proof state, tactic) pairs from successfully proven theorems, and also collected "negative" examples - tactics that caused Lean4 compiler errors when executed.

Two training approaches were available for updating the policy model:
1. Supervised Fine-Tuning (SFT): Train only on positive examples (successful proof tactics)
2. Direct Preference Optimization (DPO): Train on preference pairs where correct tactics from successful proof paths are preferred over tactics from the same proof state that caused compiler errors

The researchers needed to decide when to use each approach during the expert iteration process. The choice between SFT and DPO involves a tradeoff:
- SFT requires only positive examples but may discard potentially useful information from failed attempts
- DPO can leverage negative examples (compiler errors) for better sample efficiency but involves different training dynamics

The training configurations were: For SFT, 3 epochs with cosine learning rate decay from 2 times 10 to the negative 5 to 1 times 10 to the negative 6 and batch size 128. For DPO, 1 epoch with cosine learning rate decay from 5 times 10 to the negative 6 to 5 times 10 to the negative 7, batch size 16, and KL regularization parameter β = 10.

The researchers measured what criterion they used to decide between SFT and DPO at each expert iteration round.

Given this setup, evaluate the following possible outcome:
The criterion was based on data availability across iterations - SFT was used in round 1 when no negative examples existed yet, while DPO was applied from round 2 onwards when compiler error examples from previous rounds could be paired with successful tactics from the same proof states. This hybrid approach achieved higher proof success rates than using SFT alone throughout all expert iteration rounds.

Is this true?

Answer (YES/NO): NO